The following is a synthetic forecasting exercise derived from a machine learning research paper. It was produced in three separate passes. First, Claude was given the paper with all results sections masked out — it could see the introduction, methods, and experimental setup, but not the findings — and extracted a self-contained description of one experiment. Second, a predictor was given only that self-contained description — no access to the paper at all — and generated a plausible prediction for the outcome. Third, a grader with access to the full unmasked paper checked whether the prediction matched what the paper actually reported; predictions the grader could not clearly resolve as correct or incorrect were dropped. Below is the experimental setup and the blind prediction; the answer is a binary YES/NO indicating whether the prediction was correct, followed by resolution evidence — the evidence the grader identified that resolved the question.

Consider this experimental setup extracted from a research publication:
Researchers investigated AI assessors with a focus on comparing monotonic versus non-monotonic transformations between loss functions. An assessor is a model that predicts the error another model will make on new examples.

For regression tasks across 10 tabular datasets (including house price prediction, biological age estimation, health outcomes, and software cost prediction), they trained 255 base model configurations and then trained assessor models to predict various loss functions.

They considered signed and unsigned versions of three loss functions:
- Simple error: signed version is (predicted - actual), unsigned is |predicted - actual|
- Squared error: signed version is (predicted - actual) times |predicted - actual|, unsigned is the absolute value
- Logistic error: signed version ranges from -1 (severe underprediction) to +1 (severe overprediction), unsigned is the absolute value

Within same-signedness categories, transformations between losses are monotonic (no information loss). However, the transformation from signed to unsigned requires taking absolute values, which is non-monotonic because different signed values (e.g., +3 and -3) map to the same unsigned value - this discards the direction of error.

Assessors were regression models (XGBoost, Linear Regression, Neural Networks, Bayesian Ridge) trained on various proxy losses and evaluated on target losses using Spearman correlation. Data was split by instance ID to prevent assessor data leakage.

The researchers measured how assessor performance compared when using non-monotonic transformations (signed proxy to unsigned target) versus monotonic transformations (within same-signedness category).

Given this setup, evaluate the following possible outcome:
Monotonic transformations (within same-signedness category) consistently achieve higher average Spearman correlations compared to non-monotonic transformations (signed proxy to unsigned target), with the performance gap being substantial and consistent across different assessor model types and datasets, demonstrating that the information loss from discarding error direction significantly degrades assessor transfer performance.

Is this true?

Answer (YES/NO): YES